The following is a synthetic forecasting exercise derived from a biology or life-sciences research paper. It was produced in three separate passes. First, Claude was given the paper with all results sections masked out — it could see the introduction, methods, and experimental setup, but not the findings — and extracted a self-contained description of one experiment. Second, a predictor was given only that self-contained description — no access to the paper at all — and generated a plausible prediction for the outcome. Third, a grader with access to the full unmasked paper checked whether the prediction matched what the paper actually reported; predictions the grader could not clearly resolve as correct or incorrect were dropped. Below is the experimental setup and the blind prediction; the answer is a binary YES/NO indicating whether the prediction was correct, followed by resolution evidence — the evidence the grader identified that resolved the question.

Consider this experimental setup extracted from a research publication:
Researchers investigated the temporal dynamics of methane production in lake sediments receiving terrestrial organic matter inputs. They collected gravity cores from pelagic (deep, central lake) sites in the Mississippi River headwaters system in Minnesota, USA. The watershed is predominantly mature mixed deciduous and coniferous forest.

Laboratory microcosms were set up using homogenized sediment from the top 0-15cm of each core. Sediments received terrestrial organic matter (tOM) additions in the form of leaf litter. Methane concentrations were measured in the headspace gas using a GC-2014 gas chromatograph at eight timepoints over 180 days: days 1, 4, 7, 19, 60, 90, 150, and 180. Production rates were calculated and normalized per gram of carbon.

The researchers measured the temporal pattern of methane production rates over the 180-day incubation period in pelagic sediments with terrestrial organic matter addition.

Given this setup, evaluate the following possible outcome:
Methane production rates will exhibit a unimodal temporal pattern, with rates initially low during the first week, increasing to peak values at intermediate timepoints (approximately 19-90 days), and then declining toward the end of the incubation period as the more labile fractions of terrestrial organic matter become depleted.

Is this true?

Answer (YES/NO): NO